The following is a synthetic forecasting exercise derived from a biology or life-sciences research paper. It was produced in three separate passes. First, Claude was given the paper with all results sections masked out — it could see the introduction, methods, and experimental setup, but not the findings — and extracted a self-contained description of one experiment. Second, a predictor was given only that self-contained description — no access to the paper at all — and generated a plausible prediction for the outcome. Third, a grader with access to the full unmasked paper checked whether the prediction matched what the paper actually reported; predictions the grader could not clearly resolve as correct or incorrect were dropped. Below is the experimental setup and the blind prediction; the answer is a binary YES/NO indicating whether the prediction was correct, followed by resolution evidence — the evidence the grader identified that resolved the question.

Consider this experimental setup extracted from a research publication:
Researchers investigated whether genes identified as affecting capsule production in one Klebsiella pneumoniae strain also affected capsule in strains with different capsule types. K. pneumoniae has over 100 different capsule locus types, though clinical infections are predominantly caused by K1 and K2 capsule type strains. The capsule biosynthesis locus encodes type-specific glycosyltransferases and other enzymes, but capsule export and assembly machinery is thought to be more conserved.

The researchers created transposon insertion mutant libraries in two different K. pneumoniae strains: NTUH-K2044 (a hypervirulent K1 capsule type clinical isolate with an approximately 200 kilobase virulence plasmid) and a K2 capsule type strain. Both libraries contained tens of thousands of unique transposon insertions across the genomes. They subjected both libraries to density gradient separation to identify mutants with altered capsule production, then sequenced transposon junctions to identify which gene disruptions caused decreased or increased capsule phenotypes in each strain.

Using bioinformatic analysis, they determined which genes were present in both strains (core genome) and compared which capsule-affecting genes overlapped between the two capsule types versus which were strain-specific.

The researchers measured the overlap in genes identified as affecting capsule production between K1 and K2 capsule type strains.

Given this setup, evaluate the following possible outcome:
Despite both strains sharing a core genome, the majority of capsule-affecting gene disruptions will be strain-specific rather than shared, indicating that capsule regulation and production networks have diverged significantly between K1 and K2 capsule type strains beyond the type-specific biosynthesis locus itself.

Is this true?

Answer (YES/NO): YES